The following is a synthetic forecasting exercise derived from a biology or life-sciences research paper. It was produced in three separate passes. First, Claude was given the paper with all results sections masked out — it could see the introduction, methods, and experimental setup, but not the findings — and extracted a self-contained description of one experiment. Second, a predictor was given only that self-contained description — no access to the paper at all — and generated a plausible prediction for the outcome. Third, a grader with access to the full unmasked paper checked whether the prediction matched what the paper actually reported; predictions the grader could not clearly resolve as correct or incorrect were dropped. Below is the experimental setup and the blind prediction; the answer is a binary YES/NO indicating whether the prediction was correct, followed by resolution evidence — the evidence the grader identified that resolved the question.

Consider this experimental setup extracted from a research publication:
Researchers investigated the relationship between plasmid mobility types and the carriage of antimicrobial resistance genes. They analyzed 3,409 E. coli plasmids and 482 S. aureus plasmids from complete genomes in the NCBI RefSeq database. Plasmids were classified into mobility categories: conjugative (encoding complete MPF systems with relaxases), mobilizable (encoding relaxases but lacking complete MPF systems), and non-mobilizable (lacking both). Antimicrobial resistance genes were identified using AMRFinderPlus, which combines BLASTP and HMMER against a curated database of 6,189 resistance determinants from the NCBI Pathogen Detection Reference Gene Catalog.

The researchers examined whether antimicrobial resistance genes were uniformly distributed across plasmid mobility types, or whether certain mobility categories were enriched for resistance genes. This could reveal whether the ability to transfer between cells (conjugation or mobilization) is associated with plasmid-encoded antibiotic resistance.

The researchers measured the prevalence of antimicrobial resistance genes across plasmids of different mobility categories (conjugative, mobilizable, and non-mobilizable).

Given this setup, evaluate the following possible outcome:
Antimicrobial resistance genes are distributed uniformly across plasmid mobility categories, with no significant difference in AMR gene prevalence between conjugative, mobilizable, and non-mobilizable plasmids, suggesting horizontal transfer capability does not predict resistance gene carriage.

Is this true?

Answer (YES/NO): NO